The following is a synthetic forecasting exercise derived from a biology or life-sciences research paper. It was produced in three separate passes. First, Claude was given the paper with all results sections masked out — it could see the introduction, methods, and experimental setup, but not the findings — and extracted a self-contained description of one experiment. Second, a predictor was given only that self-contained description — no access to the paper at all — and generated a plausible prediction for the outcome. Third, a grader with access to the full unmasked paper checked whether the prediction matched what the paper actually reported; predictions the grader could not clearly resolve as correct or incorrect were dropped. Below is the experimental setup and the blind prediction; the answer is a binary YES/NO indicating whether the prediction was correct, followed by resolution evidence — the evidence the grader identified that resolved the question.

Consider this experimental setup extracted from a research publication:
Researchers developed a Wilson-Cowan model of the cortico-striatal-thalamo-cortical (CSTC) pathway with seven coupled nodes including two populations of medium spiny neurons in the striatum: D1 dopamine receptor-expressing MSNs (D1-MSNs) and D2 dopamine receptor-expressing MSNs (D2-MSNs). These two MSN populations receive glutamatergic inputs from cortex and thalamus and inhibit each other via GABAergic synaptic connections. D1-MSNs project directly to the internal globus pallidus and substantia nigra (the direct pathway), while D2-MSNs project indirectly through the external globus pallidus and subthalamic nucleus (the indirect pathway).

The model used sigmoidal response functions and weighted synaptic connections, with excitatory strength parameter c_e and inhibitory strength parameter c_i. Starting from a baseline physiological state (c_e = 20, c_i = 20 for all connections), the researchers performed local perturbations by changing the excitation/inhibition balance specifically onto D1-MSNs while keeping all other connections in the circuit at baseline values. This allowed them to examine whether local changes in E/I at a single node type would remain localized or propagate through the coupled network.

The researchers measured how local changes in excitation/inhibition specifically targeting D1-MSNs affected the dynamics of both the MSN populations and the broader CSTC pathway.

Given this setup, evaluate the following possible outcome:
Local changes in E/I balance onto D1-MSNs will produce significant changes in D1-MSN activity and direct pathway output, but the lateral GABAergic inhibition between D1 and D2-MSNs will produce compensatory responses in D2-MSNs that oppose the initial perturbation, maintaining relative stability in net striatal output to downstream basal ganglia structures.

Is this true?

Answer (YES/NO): NO